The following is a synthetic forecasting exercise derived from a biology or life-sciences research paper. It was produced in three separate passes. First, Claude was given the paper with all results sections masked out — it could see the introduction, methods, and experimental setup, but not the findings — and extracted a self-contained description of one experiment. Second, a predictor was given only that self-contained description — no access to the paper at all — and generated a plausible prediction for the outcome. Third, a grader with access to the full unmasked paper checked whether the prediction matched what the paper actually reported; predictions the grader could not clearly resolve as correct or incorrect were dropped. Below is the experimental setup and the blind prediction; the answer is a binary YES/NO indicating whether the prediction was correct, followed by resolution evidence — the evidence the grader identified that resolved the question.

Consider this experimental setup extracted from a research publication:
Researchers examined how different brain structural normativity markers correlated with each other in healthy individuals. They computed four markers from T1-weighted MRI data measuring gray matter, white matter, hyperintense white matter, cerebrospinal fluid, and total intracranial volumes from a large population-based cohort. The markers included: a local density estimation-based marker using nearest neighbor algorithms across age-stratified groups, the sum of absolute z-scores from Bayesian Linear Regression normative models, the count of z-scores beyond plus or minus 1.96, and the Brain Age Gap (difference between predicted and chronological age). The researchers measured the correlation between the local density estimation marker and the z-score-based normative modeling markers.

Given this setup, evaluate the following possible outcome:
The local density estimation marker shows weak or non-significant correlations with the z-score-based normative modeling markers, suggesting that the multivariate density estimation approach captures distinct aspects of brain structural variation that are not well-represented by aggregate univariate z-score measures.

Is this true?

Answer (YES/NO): YES